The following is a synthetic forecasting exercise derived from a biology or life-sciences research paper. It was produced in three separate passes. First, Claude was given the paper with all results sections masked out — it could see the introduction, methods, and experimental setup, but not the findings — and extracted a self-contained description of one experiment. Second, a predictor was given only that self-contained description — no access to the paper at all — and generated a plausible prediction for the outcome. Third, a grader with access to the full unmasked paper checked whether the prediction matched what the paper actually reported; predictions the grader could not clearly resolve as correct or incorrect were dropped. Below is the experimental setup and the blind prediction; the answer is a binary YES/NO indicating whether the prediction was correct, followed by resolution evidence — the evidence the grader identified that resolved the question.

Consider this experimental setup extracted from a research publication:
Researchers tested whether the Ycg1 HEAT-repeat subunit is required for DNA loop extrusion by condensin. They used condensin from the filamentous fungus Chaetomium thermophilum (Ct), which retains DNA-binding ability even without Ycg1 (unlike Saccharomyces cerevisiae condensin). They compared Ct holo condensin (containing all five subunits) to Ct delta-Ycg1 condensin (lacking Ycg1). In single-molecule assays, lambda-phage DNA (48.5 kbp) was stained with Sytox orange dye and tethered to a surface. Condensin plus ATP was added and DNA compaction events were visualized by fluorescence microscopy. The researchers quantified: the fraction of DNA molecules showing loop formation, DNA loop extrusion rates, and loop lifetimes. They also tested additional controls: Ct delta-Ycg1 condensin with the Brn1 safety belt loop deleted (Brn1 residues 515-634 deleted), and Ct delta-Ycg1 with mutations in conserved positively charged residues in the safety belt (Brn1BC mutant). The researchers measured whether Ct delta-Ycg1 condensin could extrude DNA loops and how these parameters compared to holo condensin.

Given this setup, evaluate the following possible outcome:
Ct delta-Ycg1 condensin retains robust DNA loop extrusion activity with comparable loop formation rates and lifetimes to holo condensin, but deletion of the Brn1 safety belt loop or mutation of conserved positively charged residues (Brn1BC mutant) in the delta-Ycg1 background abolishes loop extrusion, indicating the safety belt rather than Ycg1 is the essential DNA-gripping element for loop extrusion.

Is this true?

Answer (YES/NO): NO